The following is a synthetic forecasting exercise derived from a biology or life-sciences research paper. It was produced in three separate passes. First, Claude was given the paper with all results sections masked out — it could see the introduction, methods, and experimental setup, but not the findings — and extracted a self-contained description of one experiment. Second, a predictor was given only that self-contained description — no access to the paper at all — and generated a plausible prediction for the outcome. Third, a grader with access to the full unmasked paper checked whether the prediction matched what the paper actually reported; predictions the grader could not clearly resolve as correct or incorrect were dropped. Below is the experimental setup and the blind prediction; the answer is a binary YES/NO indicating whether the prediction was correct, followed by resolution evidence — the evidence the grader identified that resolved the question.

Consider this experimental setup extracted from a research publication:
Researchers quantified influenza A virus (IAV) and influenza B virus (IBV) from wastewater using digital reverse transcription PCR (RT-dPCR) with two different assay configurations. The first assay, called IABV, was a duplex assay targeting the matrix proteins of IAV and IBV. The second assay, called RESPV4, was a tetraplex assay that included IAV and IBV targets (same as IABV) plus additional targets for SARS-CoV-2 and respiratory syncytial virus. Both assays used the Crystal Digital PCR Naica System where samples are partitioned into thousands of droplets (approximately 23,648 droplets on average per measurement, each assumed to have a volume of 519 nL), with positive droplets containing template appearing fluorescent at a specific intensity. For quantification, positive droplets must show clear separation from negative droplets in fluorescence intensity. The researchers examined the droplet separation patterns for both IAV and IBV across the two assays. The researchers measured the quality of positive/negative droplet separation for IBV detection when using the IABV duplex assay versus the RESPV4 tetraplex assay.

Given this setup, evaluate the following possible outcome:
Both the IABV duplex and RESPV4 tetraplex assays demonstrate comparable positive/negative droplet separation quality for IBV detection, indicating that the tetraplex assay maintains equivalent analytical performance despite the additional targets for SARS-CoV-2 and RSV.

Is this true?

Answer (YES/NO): NO